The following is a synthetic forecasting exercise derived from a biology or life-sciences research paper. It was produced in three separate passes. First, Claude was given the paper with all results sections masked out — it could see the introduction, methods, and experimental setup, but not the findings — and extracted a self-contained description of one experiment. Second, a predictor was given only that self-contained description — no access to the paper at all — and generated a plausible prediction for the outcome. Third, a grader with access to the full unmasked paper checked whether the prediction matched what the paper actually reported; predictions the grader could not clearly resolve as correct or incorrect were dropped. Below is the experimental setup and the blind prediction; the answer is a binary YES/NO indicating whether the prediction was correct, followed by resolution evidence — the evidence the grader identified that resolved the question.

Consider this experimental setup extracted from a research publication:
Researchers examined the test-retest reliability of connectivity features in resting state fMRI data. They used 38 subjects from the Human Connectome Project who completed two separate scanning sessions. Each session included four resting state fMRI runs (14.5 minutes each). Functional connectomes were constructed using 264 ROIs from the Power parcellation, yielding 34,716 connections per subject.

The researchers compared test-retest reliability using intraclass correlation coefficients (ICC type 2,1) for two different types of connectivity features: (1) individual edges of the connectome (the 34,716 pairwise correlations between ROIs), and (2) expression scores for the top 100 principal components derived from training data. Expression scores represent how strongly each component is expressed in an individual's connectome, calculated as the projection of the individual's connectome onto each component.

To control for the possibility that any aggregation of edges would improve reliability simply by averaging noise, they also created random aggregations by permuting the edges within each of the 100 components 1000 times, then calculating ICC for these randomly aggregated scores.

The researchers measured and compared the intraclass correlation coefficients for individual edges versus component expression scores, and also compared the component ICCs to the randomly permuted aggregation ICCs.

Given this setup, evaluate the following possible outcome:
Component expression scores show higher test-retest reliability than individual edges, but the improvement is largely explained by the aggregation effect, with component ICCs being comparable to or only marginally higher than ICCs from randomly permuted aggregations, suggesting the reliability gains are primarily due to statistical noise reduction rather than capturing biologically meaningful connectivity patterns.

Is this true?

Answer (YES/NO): NO